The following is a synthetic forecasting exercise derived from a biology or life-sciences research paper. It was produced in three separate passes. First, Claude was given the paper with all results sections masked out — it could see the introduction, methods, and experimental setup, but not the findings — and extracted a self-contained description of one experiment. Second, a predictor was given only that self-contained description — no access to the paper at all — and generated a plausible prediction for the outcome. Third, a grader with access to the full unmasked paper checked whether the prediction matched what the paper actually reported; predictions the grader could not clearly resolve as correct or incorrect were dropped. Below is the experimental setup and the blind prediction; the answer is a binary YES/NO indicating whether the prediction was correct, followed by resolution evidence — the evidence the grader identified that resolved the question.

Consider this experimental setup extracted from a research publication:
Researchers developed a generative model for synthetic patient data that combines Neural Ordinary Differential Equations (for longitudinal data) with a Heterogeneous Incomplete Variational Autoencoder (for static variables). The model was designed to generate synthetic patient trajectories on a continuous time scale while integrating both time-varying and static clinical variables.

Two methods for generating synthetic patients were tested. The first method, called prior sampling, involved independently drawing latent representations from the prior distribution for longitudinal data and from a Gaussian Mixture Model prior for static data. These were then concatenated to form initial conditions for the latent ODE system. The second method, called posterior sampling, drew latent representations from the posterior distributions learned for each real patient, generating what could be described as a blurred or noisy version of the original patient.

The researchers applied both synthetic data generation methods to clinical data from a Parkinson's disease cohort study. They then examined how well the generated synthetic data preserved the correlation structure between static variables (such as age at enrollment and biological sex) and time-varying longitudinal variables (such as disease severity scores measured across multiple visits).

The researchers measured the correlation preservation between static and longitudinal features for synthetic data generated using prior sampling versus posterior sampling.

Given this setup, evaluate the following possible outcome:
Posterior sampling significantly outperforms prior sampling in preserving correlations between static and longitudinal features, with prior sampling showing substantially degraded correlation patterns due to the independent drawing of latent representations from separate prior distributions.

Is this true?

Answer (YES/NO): NO